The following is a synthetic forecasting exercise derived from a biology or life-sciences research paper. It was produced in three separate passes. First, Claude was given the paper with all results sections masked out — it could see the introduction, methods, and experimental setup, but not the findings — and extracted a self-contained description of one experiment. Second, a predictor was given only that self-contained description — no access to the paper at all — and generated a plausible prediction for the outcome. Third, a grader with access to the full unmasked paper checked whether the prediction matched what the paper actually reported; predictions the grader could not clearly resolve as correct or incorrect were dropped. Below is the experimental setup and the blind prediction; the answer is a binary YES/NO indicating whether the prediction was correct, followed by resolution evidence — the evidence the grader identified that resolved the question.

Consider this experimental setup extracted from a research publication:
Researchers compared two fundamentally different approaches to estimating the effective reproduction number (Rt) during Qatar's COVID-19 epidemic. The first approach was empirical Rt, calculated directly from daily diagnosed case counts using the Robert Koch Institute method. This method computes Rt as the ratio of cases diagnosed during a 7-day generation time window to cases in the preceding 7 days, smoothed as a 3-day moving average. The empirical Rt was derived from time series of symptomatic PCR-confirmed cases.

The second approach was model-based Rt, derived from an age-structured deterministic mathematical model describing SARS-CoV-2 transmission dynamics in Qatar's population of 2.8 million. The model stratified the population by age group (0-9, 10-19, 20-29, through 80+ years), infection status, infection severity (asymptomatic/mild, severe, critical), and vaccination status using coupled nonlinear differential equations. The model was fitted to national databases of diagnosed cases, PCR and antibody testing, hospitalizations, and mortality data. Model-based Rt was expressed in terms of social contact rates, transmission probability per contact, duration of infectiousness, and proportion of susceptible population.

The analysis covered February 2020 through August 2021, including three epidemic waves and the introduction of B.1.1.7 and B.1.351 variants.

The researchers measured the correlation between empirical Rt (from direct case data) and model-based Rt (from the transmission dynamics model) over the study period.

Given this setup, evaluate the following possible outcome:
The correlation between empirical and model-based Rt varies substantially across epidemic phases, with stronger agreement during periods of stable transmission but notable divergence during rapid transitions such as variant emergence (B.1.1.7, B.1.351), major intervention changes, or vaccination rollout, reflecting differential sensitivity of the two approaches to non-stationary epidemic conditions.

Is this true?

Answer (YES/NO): NO